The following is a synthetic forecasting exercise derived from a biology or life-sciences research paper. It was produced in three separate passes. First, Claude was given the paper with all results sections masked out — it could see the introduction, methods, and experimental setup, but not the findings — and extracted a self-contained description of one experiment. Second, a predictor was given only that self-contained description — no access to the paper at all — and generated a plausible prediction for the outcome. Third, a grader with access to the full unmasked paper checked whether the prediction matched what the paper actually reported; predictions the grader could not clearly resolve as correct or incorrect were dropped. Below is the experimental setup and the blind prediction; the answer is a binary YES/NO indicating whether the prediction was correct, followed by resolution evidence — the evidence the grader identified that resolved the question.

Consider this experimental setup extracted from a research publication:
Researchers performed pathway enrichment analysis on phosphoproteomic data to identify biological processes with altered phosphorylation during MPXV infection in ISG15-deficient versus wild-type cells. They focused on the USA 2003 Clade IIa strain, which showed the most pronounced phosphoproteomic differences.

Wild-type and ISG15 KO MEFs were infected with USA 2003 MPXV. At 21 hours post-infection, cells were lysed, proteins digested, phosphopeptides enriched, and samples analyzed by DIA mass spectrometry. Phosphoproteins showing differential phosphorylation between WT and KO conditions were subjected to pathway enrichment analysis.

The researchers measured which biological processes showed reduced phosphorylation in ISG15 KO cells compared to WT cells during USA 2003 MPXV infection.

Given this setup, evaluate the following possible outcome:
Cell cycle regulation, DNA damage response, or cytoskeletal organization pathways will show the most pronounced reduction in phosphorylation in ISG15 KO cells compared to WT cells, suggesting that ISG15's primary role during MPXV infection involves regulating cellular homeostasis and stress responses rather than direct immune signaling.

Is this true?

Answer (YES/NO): YES